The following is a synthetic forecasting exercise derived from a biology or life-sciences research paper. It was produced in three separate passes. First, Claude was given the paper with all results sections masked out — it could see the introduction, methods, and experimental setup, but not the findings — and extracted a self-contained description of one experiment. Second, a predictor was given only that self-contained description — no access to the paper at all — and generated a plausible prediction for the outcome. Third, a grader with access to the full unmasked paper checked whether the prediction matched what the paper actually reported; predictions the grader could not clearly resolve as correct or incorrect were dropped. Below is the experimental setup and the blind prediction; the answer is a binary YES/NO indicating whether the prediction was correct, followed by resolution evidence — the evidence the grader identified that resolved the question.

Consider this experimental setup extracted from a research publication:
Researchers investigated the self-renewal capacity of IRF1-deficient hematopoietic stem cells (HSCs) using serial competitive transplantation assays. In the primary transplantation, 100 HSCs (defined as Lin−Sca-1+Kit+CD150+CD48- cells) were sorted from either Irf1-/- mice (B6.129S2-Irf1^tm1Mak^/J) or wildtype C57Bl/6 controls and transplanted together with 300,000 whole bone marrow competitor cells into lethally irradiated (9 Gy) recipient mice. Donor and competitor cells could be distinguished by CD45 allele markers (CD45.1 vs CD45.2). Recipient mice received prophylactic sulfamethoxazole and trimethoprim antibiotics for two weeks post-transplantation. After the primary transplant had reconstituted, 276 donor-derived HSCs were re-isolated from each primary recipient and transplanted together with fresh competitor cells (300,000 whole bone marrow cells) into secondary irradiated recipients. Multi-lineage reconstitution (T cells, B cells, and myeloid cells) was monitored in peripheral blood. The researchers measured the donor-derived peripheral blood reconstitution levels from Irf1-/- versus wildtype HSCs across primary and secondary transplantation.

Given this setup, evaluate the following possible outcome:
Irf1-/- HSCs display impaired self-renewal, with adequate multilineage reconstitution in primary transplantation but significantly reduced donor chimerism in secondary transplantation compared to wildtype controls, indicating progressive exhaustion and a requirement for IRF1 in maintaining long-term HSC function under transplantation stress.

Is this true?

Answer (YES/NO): YES